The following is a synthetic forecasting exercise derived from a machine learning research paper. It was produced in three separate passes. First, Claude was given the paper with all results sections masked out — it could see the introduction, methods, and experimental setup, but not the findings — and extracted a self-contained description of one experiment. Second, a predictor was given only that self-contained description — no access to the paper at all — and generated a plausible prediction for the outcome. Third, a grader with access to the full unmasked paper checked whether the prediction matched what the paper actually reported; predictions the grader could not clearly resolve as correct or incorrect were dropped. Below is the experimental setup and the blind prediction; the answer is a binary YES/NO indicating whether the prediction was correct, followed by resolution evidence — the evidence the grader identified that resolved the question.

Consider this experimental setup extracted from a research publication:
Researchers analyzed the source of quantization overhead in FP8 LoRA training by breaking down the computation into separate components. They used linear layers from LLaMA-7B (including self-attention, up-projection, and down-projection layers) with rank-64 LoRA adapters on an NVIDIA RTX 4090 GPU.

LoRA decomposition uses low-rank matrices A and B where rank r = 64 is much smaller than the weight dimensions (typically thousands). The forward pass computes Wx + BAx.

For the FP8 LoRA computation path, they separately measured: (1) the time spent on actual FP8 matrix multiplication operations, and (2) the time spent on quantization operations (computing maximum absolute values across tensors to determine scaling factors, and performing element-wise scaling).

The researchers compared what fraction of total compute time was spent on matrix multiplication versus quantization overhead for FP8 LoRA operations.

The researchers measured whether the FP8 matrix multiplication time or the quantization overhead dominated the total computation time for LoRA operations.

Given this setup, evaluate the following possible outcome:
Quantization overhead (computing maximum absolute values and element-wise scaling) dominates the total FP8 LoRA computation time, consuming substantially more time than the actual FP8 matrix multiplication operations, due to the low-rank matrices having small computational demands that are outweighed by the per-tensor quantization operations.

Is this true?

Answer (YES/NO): YES